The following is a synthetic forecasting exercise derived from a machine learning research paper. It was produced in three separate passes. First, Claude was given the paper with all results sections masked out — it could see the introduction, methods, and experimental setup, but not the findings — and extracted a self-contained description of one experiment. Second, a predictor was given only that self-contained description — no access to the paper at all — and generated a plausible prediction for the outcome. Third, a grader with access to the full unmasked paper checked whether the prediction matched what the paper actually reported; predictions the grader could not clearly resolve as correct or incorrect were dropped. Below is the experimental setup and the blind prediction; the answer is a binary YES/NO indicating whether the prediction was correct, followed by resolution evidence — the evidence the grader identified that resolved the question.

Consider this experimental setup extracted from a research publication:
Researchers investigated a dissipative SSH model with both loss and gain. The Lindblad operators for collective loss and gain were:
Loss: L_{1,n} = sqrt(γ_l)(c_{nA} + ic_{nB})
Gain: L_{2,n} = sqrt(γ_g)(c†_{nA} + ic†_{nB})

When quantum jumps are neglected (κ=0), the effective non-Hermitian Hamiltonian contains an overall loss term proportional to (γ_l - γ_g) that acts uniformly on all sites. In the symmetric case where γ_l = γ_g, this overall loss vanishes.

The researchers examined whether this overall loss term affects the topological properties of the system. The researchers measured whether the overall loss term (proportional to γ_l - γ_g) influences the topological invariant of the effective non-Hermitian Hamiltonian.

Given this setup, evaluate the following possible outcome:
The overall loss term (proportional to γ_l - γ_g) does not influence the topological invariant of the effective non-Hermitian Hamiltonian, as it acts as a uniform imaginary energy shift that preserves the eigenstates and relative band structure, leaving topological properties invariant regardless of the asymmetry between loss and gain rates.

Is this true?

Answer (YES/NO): YES